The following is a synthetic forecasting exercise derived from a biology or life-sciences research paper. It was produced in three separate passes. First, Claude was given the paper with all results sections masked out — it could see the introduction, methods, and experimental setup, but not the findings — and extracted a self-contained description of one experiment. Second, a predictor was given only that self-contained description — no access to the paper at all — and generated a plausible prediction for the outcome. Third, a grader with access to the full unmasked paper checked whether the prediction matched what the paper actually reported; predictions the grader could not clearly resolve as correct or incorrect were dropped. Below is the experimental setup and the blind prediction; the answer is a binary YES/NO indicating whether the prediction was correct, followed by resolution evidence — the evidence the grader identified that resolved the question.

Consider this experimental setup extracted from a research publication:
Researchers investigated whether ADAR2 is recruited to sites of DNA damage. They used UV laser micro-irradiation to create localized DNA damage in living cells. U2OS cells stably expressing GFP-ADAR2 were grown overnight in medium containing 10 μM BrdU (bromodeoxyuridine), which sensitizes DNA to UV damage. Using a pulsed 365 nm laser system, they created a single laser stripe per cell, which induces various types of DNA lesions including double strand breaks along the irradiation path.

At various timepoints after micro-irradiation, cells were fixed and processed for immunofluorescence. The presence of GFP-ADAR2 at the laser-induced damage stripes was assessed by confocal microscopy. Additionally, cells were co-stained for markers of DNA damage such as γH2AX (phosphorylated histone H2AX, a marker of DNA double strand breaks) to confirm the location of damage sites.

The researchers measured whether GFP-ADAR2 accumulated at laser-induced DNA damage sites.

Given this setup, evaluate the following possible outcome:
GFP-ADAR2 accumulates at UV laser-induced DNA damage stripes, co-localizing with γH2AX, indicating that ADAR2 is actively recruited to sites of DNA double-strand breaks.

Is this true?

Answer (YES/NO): YES